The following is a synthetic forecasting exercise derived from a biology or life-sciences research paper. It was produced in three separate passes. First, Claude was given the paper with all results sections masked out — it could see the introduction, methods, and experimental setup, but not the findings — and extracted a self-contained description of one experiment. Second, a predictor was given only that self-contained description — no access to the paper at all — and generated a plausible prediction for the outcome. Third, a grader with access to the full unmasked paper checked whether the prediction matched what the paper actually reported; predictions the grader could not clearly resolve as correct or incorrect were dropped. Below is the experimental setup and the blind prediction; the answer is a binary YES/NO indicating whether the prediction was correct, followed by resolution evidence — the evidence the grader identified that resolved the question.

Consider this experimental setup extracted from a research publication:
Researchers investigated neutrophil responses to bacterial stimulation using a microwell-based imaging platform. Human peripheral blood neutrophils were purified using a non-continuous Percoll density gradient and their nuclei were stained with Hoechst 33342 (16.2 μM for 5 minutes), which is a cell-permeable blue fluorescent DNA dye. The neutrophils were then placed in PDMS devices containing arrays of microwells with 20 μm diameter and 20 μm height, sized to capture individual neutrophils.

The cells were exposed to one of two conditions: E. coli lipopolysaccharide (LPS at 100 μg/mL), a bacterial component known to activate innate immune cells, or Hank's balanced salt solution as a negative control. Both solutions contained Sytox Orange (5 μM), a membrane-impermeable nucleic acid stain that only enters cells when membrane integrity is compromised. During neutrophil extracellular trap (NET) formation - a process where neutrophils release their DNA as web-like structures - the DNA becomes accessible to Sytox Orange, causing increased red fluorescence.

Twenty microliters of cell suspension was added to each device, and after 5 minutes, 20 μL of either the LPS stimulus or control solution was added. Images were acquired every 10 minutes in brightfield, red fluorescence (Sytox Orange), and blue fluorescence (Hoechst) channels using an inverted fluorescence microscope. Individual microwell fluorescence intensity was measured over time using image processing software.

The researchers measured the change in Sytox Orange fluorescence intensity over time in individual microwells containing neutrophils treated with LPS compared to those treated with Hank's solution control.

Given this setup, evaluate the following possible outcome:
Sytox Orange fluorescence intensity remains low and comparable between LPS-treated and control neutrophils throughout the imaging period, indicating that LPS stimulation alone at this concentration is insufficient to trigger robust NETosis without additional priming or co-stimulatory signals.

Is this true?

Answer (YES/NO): NO